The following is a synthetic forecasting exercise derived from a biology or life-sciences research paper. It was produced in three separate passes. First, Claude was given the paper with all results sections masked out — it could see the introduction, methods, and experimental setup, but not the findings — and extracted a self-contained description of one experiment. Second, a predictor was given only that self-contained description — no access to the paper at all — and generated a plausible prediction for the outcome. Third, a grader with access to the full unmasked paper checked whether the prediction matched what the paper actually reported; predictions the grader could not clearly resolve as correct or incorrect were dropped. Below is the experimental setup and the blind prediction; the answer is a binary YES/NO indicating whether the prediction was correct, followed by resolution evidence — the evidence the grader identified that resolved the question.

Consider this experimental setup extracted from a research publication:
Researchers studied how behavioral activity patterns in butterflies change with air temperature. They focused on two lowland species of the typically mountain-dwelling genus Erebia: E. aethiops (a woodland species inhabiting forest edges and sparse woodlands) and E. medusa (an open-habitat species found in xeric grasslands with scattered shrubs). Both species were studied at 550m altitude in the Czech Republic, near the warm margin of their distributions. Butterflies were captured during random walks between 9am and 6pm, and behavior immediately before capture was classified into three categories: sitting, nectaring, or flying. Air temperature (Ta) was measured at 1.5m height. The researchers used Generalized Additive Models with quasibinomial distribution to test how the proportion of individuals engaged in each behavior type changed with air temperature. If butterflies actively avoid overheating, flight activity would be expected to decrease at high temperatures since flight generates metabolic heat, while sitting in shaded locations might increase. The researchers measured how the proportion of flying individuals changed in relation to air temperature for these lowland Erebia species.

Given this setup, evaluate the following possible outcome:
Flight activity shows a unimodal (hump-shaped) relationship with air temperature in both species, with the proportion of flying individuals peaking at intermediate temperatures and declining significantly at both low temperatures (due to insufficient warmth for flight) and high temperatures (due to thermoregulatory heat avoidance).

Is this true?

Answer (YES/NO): NO